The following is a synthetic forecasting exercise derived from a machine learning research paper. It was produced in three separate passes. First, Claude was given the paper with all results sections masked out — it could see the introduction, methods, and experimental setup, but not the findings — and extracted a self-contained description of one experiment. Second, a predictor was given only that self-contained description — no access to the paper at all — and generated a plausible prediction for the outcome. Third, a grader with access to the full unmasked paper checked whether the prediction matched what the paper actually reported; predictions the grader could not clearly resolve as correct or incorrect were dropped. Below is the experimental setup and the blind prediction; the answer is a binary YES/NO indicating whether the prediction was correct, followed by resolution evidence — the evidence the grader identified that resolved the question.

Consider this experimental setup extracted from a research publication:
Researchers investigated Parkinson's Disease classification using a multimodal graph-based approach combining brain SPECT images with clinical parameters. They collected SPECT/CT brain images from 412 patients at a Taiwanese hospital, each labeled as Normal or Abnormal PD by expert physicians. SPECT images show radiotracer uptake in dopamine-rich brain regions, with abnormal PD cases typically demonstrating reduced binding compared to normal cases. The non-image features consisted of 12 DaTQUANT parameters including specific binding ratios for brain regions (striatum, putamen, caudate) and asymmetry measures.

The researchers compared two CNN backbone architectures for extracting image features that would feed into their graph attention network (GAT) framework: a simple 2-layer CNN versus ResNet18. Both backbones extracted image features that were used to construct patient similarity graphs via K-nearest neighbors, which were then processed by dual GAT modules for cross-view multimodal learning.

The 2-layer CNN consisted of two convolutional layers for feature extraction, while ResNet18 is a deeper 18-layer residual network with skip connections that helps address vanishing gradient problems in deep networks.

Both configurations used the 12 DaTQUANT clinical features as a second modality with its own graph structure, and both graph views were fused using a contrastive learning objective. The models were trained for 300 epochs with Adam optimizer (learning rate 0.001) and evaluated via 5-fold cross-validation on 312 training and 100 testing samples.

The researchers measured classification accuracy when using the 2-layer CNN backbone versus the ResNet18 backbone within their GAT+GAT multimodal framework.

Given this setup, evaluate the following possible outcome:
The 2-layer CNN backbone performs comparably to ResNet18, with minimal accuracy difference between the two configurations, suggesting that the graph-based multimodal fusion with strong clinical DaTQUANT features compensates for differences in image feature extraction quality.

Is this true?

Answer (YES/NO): NO